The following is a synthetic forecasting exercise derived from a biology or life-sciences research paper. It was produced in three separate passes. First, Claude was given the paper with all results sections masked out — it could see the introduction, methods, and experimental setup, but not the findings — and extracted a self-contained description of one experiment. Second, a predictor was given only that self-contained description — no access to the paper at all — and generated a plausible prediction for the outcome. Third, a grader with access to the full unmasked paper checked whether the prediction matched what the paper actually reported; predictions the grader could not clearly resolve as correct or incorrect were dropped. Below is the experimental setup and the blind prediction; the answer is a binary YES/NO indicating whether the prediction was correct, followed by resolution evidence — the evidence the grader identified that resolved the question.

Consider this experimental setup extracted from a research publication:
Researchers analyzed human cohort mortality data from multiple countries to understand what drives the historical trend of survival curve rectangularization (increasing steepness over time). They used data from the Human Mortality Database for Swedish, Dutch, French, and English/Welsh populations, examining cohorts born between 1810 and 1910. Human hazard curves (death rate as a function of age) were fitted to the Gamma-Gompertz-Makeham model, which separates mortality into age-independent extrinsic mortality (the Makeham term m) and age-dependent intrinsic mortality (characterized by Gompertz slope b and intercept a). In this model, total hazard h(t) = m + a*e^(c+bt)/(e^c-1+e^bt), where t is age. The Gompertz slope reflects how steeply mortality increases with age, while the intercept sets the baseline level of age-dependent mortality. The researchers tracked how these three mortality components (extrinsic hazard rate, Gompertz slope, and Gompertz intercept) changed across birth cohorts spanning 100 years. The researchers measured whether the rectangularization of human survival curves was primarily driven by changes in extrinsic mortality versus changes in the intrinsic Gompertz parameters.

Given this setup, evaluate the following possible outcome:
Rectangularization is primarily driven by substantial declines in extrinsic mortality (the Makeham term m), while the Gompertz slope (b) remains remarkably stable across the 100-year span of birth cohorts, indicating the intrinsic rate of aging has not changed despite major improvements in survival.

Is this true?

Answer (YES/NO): YES